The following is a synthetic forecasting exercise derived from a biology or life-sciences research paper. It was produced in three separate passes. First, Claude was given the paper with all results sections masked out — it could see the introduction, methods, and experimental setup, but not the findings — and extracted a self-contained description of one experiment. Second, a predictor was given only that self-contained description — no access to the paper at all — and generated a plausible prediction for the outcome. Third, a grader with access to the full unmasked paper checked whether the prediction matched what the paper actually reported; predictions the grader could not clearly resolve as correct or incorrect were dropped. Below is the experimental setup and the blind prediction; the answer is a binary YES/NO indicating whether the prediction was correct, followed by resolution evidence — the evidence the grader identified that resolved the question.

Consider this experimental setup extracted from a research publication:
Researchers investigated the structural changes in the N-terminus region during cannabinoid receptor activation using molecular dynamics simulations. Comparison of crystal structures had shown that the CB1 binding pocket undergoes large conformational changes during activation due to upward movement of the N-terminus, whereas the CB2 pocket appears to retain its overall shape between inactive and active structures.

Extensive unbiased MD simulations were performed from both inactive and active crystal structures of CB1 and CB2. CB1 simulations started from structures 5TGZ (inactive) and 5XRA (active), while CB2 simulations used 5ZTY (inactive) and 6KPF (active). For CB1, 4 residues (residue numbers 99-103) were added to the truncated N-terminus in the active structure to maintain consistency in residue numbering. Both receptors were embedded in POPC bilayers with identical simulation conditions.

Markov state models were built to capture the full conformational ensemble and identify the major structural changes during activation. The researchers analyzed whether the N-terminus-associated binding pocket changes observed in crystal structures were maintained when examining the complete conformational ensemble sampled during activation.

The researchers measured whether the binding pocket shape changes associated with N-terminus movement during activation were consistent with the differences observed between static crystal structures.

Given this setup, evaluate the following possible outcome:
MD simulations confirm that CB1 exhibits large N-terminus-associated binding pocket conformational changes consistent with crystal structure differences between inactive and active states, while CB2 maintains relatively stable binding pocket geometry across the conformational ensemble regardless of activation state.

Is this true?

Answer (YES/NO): YES